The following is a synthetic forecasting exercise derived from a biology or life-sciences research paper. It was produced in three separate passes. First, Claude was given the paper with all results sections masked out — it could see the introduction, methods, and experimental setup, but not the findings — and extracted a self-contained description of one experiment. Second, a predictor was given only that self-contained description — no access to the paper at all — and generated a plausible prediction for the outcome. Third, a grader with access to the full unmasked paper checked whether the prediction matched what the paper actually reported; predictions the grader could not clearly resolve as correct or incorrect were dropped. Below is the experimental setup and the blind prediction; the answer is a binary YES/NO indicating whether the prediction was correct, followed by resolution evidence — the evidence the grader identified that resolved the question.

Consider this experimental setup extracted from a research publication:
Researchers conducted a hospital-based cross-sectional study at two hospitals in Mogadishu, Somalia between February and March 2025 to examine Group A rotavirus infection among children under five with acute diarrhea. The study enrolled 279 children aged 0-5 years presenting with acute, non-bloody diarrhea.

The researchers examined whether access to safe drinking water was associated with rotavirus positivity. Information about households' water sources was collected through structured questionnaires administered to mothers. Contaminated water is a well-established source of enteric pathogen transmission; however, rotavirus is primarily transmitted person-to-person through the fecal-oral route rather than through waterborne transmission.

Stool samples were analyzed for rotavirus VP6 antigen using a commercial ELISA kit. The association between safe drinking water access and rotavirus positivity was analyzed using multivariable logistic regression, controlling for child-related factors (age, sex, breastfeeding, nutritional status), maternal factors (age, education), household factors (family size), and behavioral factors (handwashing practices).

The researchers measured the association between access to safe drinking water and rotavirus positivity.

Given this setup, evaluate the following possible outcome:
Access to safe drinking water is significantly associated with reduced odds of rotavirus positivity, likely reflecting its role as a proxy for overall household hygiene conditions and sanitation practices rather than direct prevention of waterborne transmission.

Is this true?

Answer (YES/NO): YES